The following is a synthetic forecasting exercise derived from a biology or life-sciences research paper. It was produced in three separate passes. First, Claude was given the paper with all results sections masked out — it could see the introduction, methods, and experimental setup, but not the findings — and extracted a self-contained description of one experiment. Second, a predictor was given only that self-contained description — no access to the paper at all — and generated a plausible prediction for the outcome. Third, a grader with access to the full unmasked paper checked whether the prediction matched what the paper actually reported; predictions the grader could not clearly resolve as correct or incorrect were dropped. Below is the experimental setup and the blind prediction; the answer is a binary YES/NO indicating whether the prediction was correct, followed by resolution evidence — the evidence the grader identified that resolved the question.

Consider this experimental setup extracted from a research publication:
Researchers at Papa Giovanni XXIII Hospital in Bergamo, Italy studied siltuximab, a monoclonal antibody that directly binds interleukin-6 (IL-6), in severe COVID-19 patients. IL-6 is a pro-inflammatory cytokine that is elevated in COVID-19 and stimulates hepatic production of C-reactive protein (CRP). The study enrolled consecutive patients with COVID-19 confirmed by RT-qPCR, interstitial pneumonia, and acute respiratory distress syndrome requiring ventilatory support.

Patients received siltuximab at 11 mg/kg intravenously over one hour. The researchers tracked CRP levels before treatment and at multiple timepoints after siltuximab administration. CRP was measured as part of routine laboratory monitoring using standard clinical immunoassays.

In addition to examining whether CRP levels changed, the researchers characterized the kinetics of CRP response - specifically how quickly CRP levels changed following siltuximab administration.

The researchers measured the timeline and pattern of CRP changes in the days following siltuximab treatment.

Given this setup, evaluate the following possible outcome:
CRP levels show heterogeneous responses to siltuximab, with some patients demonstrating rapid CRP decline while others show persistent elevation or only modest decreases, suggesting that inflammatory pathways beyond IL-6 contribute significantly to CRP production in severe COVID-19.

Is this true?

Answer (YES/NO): NO